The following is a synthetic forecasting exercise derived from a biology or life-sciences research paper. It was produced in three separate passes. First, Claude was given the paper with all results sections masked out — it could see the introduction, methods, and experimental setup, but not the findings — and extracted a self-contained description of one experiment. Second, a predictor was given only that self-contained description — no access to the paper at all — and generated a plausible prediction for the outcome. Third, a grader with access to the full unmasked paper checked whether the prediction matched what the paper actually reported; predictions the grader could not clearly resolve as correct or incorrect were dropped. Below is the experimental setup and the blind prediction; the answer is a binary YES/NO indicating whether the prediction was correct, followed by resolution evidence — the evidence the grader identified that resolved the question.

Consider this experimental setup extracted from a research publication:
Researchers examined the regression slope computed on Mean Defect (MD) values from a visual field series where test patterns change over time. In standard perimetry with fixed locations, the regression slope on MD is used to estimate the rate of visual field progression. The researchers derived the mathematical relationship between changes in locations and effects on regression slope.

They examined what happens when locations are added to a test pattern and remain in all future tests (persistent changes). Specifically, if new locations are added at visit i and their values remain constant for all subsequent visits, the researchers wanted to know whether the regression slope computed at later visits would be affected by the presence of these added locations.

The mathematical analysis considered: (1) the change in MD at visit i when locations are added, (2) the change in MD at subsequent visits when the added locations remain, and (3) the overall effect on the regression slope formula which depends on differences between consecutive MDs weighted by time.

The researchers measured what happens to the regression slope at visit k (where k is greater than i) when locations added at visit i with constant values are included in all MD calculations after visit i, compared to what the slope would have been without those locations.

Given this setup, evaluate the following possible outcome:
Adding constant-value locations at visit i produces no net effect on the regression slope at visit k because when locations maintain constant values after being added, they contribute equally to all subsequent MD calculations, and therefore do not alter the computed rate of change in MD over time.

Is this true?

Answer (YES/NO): YES